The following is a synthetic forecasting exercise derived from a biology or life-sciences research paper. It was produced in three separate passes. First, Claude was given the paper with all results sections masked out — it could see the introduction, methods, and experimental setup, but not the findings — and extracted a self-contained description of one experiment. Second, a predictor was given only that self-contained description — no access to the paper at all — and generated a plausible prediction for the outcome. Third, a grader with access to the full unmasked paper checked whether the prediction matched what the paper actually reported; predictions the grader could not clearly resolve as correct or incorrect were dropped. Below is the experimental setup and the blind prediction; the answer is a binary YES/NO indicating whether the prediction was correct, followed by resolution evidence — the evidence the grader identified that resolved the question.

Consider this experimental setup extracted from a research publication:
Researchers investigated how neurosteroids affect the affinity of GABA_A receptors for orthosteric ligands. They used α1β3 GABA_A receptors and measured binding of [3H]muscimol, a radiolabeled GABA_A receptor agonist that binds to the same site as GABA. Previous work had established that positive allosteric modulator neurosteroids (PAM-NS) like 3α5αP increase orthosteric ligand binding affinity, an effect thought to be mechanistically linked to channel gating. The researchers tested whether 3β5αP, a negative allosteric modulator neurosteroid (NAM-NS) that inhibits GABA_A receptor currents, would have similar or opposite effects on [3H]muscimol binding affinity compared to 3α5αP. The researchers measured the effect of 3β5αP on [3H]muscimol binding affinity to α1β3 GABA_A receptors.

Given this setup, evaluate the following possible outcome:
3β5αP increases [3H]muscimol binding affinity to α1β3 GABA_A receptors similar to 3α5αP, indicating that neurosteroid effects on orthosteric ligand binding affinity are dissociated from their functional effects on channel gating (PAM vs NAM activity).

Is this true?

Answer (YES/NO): YES